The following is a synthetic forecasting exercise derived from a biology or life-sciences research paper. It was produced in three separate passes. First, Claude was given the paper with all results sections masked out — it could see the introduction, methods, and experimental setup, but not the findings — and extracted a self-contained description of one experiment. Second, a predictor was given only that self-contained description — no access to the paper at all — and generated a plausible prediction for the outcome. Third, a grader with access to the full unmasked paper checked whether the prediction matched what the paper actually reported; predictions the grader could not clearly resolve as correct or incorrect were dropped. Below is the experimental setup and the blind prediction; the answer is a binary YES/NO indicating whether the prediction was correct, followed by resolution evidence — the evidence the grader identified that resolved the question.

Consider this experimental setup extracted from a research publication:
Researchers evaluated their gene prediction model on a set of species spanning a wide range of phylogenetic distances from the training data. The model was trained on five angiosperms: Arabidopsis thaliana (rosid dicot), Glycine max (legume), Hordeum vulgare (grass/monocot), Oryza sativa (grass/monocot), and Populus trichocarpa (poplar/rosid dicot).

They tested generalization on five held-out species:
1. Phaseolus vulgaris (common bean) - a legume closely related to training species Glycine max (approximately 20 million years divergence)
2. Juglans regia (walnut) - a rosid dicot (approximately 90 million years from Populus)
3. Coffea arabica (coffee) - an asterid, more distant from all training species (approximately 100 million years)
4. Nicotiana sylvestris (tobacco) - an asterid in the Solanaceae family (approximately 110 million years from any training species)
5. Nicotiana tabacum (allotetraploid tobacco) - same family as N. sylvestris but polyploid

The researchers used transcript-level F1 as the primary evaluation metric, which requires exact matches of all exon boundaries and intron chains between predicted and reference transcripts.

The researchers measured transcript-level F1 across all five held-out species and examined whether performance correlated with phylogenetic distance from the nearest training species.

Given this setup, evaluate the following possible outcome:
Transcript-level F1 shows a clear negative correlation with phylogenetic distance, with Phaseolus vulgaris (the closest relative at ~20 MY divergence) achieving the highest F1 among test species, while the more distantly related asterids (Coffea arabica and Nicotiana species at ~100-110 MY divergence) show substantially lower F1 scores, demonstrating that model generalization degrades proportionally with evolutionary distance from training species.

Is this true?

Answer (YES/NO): NO